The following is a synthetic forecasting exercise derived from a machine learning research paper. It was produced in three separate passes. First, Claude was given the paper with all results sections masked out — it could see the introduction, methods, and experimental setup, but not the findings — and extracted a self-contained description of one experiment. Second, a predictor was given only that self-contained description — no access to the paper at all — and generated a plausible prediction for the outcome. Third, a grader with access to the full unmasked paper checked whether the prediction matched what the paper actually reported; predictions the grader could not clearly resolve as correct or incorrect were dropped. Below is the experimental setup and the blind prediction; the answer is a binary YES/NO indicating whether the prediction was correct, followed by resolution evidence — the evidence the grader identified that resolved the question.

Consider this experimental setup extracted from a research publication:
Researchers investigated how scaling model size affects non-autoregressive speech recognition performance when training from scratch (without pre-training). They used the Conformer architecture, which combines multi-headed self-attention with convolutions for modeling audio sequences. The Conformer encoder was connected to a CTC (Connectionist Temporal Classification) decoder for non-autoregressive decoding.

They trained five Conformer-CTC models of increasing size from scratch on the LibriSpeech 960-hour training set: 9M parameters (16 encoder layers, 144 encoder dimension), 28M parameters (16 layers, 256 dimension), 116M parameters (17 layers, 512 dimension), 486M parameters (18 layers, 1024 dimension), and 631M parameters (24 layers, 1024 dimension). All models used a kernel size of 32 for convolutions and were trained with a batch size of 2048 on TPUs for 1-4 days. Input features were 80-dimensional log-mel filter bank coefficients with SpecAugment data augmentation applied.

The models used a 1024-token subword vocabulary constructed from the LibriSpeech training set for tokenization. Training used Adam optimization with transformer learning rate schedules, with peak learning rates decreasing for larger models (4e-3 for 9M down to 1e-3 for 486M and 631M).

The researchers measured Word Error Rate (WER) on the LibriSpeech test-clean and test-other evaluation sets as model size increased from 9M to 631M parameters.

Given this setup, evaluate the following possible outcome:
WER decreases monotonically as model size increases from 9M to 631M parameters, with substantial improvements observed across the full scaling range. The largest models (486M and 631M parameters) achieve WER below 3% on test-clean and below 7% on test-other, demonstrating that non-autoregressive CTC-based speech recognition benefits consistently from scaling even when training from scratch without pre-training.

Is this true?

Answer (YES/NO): NO